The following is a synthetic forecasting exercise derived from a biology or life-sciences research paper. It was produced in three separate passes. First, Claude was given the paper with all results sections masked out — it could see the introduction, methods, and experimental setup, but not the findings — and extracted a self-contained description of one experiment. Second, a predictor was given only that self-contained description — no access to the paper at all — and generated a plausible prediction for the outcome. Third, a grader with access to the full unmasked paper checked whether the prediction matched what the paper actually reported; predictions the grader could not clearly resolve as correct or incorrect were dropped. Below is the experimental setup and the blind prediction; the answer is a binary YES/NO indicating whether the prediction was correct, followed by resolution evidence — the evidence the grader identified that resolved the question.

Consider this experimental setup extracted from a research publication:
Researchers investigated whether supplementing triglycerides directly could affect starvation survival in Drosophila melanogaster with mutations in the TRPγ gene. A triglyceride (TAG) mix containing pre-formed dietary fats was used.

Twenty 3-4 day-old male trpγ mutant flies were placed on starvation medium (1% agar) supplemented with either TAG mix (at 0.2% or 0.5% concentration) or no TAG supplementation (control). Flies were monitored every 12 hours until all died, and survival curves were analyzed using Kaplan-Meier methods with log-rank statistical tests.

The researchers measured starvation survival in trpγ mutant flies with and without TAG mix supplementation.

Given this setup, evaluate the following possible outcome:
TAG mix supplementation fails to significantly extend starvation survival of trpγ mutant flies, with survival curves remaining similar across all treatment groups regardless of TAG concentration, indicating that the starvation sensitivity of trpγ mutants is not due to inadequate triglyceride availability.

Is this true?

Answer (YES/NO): NO